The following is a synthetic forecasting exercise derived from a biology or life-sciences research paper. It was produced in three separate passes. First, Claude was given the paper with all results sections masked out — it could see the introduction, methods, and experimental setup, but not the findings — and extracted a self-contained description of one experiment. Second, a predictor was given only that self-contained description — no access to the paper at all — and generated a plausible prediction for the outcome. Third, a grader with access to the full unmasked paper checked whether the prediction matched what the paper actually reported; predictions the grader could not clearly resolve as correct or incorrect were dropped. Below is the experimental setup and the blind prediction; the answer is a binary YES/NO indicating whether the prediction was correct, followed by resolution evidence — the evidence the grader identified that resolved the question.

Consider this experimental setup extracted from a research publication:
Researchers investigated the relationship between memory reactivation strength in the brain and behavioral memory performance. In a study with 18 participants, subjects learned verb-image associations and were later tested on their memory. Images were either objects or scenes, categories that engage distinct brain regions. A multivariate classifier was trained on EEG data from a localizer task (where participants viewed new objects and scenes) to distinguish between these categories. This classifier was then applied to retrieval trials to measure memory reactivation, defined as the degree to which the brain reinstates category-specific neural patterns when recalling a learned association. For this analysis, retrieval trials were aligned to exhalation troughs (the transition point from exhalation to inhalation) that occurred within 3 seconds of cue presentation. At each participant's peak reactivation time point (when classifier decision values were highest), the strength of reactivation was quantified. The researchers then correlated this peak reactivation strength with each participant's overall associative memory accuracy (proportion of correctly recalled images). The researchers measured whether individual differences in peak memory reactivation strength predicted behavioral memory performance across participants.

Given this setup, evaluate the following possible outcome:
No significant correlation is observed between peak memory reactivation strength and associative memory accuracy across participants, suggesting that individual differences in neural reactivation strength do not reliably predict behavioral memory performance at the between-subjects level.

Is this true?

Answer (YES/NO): NO